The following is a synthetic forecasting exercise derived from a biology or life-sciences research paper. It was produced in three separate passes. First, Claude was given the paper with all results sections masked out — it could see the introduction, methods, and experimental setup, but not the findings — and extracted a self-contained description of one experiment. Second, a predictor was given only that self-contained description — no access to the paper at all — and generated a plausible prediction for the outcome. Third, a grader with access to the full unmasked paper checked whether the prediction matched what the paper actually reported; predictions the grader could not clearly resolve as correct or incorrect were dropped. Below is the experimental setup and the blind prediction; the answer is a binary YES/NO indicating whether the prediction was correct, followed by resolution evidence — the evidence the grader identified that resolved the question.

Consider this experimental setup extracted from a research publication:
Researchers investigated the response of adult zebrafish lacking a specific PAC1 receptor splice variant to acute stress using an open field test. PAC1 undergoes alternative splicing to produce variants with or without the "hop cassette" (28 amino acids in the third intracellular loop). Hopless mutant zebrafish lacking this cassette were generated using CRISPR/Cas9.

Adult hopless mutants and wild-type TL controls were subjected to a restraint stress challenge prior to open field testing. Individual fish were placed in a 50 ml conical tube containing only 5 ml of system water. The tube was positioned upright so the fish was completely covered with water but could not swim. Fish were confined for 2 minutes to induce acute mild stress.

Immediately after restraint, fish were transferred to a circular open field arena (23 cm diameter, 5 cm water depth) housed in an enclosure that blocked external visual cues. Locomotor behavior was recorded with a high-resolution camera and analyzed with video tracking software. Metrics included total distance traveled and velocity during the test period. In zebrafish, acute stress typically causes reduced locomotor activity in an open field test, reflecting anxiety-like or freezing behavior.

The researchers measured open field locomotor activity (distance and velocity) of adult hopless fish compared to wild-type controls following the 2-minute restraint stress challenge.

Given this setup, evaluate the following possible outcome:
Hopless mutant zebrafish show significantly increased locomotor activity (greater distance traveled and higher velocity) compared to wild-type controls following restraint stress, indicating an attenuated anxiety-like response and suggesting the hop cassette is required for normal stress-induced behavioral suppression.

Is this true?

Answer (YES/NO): YES